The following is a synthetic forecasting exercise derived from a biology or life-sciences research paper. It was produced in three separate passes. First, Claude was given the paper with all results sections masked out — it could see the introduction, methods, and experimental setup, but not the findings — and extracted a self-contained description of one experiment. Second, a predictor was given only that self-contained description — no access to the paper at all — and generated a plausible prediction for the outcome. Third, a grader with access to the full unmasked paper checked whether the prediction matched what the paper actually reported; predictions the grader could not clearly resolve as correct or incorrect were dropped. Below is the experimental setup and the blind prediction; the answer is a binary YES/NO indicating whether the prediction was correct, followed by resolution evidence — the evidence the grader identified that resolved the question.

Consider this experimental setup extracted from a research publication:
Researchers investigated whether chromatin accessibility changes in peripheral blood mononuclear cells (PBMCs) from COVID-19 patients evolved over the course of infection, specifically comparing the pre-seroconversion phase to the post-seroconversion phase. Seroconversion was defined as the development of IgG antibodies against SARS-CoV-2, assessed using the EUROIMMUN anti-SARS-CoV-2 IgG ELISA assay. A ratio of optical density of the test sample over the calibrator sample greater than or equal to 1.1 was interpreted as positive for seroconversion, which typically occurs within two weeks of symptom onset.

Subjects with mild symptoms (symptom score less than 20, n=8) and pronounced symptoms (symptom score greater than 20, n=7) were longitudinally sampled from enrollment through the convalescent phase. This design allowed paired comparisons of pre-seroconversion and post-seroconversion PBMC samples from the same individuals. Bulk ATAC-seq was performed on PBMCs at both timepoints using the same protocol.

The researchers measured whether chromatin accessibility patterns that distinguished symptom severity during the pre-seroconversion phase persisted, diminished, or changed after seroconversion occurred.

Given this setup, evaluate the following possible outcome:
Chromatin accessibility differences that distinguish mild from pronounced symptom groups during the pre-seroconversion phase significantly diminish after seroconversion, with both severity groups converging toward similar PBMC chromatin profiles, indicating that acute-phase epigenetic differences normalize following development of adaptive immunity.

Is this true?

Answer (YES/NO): NO